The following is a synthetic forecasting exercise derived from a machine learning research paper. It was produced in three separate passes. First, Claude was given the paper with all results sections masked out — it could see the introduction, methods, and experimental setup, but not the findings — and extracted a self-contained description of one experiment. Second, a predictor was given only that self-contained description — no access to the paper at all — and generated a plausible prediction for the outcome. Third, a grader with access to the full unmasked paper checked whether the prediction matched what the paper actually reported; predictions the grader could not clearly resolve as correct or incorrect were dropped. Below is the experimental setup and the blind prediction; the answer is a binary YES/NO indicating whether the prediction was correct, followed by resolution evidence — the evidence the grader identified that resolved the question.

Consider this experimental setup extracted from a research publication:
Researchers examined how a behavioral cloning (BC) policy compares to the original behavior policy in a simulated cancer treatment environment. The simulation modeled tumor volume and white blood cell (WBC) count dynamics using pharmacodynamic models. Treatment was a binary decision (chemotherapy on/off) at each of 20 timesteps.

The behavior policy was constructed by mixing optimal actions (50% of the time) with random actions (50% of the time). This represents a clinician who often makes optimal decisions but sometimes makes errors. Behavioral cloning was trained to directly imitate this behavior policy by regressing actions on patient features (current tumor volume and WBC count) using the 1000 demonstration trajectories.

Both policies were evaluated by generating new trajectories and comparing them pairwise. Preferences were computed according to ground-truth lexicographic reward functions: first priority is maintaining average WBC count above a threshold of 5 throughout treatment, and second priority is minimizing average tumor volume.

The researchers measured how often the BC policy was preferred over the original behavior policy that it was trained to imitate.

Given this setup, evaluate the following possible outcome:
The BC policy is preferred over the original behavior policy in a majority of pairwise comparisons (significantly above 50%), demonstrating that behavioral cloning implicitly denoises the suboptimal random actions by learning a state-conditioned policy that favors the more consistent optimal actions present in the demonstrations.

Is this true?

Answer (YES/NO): YES